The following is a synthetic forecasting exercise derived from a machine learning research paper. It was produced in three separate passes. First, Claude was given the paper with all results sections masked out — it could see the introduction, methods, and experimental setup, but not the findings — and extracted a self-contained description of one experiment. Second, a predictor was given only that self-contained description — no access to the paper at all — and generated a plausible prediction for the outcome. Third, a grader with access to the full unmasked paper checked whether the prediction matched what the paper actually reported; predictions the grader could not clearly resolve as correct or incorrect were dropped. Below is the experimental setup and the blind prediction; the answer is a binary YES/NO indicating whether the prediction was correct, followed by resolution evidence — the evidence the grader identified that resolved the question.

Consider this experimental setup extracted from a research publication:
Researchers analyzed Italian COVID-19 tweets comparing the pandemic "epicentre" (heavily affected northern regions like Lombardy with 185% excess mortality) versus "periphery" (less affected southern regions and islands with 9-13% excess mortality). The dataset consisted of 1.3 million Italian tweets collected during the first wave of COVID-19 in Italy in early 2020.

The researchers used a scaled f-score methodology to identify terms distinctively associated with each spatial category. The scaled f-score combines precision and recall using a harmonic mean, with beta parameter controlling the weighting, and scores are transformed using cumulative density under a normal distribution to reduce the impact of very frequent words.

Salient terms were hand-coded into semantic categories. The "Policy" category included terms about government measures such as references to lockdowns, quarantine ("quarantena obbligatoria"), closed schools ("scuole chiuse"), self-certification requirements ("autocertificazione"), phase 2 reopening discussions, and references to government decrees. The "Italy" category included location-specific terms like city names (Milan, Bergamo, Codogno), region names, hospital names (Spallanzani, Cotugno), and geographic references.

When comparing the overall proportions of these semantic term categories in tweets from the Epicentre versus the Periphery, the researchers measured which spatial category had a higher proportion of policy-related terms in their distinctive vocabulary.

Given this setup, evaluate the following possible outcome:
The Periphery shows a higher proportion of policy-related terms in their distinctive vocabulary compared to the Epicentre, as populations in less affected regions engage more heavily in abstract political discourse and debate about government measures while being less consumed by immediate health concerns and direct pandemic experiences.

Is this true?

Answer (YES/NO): NO